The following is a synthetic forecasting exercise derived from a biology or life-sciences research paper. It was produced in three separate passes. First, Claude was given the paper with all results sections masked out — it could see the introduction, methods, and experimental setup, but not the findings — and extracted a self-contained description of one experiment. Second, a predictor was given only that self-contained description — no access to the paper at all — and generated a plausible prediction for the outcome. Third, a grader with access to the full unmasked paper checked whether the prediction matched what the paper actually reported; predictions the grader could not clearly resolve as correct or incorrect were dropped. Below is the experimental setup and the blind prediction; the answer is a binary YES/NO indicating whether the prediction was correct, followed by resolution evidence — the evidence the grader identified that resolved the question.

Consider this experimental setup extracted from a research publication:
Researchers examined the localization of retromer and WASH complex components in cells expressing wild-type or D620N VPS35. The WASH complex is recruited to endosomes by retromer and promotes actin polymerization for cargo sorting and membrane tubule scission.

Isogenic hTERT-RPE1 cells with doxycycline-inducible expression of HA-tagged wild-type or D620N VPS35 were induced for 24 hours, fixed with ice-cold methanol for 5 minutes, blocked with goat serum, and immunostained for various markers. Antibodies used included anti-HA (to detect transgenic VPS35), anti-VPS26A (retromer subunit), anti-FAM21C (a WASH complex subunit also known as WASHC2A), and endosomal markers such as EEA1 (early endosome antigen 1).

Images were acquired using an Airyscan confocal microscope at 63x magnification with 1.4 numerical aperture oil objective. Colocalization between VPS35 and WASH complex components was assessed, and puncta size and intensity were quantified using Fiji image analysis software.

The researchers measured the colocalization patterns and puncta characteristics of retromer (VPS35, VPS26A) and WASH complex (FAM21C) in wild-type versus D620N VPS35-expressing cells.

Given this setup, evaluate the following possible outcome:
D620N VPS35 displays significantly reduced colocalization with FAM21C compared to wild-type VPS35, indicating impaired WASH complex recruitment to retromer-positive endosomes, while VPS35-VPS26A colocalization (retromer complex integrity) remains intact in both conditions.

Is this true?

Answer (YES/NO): NO